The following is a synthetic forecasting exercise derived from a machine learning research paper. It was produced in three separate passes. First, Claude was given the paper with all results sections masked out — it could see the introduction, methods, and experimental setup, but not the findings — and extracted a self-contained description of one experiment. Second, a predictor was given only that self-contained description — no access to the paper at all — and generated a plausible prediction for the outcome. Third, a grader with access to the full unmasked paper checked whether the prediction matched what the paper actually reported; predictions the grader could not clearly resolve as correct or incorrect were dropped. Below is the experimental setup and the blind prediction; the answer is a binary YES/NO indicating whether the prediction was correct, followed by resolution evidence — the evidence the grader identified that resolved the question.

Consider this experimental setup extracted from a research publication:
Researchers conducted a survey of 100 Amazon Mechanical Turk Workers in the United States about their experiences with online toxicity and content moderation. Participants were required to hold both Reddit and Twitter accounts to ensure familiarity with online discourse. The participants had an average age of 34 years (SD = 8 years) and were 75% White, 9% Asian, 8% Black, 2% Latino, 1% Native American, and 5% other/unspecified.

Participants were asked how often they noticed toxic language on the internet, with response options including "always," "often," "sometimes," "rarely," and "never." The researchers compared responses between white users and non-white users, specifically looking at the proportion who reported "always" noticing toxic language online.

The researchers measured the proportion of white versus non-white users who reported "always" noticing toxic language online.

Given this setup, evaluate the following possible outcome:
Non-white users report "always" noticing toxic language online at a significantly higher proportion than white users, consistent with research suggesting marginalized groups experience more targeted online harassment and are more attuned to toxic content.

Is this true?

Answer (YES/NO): YES